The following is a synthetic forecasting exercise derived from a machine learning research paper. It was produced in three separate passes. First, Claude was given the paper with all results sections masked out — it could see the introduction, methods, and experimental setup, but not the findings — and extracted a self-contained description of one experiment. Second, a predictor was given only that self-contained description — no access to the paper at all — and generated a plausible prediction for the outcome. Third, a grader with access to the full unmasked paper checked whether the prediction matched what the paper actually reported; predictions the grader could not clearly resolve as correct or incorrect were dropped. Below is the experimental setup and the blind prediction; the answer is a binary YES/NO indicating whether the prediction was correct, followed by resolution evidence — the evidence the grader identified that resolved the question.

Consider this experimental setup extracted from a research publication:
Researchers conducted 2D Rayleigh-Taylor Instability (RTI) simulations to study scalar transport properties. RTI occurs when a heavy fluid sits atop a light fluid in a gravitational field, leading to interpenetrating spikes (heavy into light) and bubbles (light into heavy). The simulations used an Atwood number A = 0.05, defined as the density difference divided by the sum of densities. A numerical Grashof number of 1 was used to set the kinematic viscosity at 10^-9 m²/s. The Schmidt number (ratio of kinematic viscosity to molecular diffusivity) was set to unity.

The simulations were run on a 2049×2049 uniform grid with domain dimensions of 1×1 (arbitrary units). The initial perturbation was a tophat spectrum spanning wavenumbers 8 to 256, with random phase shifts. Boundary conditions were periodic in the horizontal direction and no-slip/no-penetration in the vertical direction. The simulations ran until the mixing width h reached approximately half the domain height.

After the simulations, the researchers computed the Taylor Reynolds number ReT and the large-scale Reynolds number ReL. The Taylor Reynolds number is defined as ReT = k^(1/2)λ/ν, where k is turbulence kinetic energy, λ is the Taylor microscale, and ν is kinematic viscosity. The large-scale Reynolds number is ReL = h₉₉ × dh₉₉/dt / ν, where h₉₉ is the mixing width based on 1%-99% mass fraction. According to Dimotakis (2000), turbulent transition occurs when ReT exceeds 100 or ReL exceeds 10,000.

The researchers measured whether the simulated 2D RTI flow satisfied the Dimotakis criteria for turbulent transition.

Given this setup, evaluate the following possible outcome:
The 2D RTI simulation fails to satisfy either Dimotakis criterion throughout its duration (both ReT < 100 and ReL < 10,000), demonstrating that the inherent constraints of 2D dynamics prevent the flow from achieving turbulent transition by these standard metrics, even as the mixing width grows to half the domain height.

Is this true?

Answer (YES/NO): YES